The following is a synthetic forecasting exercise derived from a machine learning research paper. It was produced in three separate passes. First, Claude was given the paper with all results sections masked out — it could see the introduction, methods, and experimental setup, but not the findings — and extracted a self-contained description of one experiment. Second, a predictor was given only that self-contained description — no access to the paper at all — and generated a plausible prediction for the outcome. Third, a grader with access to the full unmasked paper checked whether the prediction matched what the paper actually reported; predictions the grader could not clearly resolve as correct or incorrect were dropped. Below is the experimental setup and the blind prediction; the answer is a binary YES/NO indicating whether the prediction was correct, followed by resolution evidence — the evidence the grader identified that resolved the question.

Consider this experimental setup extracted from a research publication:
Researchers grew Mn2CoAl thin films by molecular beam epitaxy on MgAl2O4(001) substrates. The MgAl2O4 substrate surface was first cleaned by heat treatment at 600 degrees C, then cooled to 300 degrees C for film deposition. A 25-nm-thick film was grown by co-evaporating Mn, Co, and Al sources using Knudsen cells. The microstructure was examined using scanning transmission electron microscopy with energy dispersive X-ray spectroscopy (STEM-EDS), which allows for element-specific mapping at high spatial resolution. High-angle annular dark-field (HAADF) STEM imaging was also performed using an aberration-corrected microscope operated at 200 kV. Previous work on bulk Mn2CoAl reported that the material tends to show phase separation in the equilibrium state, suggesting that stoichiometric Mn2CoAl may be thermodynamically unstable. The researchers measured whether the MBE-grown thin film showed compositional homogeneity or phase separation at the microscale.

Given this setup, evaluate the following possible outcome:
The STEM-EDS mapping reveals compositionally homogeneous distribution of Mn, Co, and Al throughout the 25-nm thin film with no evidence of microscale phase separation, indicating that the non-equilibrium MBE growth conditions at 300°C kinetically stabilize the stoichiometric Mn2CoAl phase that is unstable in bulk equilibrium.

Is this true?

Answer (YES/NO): NO